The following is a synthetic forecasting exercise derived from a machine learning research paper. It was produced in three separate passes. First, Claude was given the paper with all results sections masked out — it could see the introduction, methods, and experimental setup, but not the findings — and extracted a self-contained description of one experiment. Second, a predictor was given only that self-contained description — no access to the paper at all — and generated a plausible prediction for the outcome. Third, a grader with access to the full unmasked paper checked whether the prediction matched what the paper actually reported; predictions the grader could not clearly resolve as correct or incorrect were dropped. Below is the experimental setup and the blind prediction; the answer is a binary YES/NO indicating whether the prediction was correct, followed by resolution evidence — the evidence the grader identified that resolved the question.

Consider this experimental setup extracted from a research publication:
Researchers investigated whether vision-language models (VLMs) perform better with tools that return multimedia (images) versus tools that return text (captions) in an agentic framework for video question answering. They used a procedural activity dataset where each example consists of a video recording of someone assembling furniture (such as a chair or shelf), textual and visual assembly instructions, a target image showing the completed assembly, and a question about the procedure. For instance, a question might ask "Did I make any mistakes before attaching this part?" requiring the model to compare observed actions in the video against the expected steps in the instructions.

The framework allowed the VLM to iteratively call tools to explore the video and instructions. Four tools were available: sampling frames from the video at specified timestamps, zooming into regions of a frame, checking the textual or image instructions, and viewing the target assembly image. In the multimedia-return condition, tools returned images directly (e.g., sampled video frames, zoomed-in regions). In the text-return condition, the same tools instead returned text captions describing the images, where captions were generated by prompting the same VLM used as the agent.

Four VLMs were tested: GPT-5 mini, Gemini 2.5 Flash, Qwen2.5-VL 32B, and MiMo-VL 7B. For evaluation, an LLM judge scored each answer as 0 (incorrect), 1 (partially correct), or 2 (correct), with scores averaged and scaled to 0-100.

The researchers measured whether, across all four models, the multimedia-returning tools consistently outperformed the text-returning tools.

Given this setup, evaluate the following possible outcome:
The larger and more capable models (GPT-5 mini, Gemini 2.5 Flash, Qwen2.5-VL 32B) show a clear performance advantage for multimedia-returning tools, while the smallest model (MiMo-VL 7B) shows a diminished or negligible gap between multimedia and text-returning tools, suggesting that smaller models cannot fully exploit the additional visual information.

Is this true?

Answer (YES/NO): NO